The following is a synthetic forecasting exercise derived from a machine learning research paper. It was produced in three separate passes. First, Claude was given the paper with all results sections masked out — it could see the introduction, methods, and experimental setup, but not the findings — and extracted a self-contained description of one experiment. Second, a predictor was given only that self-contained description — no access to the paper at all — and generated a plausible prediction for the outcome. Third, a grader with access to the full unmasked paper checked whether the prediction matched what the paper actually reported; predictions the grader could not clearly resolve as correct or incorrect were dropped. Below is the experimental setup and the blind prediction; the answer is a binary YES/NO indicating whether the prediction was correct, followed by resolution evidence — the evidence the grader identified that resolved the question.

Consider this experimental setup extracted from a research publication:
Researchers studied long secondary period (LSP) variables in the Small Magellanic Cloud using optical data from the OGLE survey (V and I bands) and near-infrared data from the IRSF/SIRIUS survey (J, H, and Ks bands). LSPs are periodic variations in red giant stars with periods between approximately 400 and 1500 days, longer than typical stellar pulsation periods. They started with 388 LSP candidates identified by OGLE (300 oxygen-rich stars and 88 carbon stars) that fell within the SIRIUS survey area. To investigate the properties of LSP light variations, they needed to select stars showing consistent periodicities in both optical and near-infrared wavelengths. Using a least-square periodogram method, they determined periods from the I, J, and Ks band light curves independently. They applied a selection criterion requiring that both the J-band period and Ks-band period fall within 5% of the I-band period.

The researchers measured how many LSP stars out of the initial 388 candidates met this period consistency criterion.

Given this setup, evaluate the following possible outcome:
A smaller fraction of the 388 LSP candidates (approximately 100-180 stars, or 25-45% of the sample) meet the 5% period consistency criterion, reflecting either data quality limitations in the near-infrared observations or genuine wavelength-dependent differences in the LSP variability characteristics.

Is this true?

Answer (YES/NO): NO